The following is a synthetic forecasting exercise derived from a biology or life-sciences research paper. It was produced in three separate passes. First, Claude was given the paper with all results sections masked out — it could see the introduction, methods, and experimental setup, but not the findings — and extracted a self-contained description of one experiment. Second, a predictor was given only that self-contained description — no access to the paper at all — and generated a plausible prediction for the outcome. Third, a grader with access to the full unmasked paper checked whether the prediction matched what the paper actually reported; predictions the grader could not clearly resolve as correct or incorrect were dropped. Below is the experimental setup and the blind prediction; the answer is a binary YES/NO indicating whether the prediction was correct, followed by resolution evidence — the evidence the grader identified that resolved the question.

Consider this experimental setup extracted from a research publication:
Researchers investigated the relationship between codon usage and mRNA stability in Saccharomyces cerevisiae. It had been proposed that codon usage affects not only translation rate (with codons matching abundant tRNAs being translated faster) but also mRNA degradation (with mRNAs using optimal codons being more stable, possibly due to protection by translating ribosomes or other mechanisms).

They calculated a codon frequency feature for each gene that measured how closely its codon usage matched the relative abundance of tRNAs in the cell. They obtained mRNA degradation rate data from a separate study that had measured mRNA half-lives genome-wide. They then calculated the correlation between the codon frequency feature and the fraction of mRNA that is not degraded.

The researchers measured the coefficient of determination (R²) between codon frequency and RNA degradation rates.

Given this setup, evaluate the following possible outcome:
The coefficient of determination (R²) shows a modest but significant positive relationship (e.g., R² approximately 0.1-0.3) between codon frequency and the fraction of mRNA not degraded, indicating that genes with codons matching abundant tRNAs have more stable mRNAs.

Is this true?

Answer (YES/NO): YES